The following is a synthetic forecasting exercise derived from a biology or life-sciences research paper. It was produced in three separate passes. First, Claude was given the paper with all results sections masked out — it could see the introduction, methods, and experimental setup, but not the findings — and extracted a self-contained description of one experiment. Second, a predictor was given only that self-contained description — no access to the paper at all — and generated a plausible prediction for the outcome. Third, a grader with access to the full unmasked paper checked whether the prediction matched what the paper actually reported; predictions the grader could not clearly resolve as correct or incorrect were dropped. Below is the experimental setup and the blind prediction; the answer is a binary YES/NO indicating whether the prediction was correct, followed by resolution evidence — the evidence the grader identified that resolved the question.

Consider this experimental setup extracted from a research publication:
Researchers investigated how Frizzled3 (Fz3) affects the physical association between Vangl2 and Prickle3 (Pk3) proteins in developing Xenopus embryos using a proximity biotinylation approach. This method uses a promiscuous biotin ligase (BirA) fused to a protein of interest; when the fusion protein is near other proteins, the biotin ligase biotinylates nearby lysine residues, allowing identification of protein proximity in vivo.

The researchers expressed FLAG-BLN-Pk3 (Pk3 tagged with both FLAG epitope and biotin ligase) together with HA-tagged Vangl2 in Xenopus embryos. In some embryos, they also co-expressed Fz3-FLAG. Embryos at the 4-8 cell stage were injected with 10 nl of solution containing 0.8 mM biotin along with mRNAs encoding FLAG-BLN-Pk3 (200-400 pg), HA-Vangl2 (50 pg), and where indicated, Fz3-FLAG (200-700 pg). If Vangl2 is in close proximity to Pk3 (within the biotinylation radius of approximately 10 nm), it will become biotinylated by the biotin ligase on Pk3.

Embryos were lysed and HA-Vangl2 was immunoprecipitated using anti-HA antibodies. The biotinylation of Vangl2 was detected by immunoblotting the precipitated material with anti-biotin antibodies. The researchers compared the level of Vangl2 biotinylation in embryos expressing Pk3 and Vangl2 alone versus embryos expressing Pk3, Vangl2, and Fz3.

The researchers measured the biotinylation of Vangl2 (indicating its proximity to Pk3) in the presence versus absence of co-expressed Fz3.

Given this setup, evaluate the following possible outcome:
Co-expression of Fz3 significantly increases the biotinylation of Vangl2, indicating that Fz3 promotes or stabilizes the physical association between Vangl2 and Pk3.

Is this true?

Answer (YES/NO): NO